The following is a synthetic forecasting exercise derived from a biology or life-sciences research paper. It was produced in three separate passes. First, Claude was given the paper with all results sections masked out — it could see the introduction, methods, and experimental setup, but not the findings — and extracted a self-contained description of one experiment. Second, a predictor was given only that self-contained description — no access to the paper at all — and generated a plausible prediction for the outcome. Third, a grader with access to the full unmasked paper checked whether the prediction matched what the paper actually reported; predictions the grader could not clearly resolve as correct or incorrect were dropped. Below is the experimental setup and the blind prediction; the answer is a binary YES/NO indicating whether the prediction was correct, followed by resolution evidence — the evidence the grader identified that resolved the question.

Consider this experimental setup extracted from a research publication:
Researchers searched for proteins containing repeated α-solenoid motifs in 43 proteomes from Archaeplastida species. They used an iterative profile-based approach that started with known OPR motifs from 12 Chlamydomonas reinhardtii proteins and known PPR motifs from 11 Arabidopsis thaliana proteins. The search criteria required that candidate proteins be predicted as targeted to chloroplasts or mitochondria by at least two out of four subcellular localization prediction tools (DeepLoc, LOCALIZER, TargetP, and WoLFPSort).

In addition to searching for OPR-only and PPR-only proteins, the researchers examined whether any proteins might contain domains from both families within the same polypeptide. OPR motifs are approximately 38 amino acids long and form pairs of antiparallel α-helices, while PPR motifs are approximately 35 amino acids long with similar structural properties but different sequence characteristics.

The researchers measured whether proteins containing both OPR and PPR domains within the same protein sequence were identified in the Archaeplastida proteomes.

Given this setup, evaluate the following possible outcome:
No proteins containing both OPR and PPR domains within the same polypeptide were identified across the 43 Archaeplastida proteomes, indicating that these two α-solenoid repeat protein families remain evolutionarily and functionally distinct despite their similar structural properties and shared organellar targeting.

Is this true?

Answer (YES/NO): NO